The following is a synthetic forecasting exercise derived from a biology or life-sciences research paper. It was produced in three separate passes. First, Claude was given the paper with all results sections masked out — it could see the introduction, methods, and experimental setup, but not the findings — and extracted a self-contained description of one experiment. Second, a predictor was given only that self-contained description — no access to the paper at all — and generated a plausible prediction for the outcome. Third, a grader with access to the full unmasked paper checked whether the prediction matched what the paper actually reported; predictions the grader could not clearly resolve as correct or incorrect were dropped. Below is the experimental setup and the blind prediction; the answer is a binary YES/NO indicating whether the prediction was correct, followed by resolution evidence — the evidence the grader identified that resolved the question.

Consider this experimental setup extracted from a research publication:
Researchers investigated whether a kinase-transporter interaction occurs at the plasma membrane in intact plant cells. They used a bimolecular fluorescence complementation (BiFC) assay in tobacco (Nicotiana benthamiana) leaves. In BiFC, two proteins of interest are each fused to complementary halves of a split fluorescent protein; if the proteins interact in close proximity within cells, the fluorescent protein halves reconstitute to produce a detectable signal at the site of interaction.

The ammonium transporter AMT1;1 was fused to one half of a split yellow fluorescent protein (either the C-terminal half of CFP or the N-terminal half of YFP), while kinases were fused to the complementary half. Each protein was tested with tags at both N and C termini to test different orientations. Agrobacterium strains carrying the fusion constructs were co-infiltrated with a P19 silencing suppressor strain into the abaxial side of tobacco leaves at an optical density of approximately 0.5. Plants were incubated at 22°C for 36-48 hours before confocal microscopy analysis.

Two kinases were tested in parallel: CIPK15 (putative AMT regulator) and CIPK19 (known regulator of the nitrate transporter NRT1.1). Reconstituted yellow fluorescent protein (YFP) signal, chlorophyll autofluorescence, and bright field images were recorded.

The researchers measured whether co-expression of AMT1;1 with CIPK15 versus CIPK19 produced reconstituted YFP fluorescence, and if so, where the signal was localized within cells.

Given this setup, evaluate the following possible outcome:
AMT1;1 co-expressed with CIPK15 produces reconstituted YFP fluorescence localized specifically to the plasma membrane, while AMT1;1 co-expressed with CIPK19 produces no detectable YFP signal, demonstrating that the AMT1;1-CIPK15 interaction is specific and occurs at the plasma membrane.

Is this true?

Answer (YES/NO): YES